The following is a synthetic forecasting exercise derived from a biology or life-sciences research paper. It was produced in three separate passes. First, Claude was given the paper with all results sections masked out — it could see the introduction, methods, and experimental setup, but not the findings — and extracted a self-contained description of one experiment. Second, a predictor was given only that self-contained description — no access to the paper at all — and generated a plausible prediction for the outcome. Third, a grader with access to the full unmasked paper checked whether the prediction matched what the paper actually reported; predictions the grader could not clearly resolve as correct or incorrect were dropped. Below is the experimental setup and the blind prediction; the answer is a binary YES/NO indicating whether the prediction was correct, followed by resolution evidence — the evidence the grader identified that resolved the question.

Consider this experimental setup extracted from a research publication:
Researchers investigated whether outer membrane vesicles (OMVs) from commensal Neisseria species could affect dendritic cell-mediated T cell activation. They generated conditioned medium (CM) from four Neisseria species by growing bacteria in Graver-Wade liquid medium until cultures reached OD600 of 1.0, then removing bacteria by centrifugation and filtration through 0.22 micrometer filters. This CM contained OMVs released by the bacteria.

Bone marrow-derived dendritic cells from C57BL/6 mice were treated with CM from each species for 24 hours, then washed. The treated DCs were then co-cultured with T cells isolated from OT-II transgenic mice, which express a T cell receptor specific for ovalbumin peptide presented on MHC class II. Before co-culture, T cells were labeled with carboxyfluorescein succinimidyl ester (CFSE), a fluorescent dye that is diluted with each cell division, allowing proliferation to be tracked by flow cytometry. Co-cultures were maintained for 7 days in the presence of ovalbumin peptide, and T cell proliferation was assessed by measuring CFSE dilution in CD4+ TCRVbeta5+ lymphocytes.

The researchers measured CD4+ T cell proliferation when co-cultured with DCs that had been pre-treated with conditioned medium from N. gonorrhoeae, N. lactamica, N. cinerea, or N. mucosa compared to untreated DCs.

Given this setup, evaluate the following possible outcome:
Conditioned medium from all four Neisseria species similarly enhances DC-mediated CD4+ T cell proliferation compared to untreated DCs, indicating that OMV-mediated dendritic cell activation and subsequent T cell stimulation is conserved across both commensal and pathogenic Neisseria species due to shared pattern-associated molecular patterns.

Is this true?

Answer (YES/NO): NO